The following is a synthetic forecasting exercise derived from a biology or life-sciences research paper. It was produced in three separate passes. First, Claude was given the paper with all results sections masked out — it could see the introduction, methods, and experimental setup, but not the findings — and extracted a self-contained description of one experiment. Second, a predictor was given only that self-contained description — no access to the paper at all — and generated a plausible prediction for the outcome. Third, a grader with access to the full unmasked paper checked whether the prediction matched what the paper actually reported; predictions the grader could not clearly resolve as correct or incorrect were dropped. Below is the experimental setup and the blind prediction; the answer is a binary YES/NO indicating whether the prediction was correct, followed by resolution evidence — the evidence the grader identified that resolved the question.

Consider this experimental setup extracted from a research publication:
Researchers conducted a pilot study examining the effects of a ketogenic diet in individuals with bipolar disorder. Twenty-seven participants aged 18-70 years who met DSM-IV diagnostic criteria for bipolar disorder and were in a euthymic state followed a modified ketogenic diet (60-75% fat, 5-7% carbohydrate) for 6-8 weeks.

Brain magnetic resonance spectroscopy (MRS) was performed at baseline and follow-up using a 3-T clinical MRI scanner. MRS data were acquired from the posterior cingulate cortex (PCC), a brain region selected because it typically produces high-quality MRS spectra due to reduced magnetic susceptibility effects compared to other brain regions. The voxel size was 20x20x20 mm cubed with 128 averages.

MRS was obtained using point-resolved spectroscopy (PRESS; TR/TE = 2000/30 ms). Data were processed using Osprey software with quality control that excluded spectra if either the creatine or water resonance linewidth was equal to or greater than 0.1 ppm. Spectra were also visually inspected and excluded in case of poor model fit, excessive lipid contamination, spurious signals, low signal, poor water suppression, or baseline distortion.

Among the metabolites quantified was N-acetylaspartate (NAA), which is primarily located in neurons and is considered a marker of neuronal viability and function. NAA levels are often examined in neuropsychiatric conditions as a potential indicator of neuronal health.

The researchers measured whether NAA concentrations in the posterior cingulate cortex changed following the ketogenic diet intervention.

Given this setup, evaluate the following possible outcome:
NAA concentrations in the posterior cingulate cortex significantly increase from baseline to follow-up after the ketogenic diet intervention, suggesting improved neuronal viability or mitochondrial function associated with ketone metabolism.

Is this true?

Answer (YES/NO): NO